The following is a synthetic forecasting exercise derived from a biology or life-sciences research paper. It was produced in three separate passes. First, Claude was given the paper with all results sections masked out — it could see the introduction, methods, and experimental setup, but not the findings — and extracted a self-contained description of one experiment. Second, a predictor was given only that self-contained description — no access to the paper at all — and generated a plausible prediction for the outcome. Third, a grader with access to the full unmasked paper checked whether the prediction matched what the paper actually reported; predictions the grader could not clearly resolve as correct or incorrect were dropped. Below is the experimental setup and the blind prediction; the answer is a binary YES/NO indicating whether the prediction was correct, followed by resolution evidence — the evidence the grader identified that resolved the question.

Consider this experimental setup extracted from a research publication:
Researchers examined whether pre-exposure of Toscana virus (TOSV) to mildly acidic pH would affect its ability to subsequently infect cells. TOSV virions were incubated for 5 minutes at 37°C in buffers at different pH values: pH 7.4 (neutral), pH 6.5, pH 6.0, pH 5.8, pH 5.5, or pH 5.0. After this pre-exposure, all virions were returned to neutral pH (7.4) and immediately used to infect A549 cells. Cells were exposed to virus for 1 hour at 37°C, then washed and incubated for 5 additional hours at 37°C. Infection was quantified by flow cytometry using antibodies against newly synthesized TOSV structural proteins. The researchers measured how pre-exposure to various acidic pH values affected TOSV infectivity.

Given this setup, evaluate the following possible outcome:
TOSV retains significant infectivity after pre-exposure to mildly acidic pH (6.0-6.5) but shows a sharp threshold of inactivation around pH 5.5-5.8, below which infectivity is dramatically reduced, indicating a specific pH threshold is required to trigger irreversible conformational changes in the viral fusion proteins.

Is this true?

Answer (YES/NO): NO